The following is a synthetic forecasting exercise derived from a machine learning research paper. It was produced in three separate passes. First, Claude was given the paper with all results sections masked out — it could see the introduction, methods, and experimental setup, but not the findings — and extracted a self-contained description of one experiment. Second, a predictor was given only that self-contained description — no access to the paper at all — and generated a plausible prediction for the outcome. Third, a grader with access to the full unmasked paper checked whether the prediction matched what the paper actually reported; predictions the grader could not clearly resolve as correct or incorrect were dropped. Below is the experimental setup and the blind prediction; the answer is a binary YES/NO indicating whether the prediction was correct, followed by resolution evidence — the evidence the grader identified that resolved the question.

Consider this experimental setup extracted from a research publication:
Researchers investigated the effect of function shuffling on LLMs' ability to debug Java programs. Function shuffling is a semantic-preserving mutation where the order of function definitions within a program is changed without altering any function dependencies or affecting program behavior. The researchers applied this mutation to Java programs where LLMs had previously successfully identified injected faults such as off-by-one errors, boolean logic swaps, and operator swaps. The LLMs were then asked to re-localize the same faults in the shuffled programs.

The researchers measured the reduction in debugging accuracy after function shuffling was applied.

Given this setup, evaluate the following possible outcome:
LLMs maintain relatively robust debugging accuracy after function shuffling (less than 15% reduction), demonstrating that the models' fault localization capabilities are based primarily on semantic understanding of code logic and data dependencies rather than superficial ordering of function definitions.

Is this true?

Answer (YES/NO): NO